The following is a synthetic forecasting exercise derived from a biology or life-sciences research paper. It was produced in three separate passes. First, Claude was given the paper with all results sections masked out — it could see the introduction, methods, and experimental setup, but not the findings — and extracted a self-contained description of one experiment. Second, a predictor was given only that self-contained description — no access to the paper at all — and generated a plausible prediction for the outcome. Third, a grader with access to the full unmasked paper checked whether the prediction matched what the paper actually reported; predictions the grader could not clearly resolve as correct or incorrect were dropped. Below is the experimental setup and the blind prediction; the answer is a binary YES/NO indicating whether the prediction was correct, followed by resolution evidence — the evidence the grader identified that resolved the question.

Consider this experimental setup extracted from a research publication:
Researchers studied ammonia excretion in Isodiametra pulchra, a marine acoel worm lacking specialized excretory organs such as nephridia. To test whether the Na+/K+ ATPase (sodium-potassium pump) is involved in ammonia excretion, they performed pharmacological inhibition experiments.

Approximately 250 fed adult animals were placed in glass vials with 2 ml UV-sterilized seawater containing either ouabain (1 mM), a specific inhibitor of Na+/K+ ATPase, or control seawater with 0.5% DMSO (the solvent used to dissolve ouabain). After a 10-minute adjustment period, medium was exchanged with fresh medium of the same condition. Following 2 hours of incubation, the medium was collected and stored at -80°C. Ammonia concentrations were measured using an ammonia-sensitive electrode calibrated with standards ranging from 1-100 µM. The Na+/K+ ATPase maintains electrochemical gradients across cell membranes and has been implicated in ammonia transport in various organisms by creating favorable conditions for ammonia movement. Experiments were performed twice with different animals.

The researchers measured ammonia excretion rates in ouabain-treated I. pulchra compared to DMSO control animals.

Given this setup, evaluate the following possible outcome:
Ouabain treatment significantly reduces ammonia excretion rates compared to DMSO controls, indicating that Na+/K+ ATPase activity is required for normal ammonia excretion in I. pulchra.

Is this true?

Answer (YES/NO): YES